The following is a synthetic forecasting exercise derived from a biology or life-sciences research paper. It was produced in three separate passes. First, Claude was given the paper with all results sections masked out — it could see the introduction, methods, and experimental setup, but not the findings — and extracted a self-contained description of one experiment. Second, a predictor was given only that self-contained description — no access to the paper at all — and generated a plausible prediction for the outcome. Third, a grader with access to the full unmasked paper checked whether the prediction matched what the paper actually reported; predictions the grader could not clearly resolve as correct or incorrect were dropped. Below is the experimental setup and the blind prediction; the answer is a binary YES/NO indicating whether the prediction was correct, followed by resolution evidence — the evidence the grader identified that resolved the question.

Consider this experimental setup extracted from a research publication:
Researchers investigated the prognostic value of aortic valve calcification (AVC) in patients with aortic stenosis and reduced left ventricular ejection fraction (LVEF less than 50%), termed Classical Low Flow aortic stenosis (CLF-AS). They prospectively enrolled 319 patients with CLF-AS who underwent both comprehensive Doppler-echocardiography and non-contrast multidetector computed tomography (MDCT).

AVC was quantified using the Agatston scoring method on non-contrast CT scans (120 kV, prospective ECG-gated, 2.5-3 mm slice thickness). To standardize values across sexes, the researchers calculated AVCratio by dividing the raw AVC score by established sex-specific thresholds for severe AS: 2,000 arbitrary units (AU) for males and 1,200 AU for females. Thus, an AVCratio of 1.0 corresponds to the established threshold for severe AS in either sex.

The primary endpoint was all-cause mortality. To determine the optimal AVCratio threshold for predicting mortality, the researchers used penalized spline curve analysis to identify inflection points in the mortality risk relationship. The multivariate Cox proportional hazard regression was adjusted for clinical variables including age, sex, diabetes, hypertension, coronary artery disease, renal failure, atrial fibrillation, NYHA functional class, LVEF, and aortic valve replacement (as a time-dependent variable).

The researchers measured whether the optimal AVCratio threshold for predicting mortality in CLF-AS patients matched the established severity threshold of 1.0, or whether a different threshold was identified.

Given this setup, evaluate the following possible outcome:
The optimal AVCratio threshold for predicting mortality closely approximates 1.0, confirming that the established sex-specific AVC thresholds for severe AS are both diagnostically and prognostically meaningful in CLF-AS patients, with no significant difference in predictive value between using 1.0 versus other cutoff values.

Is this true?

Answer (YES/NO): NO